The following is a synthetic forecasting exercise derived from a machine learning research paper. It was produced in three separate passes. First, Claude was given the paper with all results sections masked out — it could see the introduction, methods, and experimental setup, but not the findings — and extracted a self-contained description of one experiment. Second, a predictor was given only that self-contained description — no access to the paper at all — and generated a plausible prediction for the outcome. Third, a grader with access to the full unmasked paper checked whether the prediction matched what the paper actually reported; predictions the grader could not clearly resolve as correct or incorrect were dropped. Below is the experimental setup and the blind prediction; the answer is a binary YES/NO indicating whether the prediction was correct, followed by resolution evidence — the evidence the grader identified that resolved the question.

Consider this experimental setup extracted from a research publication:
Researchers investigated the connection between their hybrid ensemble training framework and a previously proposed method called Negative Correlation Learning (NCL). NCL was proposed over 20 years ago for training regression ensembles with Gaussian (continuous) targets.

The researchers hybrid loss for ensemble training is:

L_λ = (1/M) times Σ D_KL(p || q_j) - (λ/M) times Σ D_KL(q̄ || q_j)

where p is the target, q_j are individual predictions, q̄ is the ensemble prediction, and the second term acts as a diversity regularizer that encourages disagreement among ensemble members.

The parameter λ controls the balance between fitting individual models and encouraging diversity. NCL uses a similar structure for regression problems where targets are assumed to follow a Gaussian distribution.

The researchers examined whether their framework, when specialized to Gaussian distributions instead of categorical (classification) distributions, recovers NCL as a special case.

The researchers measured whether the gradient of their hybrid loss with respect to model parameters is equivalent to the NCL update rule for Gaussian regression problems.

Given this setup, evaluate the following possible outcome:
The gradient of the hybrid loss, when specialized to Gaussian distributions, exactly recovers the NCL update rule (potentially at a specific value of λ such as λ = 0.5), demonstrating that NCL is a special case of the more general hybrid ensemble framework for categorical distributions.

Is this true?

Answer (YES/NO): YES